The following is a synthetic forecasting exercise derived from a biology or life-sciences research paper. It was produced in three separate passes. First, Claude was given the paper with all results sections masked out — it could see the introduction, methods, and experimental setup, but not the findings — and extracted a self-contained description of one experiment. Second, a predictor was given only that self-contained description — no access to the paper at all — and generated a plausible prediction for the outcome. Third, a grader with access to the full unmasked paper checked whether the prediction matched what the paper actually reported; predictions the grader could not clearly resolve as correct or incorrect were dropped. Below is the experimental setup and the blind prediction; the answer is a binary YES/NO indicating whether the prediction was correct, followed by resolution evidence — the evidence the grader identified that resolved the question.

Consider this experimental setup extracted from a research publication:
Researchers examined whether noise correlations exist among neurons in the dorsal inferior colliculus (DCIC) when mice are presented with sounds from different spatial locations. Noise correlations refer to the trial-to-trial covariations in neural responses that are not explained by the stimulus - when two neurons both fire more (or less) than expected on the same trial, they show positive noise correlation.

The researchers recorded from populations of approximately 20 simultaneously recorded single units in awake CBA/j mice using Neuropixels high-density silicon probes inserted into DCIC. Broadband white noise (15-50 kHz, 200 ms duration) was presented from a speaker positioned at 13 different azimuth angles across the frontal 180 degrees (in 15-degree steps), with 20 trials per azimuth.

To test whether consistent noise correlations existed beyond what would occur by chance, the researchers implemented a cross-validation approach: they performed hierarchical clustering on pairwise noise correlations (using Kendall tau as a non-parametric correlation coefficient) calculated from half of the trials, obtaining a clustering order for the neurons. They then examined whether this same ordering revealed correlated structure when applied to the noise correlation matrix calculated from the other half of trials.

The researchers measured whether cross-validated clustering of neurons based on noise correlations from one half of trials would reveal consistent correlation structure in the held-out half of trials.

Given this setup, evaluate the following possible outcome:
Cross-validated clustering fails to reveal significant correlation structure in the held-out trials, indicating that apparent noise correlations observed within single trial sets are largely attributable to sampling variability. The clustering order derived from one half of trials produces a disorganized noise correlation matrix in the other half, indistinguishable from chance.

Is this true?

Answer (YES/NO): NO